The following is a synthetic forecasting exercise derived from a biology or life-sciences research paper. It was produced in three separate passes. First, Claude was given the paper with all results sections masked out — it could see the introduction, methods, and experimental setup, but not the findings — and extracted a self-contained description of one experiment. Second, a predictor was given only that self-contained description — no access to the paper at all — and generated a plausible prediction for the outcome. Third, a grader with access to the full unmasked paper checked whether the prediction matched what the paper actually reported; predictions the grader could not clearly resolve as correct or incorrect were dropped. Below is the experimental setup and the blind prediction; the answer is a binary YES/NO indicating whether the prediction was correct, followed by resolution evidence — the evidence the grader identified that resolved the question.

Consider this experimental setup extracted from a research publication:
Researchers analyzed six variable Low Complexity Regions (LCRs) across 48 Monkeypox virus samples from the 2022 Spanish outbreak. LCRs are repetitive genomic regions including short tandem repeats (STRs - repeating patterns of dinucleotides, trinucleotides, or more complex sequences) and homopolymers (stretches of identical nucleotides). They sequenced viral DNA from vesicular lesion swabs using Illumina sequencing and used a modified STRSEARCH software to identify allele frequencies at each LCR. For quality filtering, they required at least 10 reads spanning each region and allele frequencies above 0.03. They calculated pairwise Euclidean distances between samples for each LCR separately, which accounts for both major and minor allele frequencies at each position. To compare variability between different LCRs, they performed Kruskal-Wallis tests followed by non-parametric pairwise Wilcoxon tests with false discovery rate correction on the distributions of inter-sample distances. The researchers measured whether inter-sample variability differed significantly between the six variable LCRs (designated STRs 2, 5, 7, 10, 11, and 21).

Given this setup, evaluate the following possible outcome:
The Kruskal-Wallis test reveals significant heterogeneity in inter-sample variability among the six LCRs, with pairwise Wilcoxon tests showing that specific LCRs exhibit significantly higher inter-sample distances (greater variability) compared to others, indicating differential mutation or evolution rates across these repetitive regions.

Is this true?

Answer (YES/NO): YES